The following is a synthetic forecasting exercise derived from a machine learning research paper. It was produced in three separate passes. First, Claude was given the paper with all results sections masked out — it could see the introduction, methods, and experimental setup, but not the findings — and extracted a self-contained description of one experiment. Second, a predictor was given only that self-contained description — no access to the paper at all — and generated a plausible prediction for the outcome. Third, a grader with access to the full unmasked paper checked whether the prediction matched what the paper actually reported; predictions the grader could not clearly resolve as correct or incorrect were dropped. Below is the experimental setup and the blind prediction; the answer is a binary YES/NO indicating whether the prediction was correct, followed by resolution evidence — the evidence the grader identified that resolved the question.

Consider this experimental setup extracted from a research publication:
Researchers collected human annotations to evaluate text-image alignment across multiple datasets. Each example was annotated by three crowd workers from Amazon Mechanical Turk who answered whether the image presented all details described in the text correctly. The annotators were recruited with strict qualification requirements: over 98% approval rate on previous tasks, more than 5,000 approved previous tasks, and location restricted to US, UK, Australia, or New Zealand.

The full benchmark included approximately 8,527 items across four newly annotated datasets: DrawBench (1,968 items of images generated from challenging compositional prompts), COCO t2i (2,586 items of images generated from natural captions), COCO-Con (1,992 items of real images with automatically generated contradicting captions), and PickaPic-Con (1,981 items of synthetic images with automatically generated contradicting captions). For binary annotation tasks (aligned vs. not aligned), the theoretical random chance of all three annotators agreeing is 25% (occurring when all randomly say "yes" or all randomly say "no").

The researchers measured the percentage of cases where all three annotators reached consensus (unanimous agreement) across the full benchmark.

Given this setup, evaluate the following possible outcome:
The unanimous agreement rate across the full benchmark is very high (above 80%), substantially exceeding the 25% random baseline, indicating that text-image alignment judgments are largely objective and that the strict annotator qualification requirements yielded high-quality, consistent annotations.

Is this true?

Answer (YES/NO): NO